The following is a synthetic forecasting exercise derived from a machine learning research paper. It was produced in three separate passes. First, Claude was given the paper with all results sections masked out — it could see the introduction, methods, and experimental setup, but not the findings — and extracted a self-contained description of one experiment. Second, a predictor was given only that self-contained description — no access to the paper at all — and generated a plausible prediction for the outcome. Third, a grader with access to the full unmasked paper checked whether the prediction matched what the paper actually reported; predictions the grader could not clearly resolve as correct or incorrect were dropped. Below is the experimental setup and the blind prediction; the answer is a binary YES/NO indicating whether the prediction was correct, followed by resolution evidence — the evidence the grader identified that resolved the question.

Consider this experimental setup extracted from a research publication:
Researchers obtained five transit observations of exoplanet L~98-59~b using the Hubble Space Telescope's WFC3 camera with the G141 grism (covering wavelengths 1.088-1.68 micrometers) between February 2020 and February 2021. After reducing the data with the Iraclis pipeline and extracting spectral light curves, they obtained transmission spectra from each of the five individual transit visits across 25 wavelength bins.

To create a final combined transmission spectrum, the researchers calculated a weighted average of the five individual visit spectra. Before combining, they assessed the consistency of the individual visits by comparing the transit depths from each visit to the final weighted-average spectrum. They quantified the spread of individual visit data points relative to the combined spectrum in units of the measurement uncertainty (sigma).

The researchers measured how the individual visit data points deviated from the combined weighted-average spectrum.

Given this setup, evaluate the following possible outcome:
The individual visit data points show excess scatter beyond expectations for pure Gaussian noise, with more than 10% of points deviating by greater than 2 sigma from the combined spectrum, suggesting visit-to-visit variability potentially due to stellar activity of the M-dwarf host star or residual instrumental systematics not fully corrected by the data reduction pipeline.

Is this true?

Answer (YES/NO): NO